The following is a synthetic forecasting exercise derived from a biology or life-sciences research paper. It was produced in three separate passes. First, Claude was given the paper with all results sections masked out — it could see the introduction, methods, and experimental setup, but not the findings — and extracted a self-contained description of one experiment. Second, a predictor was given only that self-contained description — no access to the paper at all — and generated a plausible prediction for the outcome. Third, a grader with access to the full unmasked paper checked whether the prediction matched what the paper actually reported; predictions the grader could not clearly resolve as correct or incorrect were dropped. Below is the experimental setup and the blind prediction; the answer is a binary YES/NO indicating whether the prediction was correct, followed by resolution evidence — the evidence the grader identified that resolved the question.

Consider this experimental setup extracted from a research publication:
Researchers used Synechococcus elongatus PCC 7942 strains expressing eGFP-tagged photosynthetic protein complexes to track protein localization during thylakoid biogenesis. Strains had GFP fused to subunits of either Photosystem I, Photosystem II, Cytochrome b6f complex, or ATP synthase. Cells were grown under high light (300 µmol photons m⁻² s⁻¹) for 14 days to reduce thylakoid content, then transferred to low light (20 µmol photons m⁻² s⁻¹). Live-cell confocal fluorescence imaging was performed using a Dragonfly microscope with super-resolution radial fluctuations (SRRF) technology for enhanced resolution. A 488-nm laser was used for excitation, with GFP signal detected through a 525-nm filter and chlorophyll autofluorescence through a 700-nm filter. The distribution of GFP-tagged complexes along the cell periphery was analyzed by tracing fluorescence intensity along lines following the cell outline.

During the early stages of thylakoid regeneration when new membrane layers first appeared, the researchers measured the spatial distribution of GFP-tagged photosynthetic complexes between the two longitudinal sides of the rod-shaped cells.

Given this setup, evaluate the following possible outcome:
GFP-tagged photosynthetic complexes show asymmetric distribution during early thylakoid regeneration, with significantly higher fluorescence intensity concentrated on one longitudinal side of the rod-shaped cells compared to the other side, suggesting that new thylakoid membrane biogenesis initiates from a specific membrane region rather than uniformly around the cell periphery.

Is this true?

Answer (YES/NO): YES